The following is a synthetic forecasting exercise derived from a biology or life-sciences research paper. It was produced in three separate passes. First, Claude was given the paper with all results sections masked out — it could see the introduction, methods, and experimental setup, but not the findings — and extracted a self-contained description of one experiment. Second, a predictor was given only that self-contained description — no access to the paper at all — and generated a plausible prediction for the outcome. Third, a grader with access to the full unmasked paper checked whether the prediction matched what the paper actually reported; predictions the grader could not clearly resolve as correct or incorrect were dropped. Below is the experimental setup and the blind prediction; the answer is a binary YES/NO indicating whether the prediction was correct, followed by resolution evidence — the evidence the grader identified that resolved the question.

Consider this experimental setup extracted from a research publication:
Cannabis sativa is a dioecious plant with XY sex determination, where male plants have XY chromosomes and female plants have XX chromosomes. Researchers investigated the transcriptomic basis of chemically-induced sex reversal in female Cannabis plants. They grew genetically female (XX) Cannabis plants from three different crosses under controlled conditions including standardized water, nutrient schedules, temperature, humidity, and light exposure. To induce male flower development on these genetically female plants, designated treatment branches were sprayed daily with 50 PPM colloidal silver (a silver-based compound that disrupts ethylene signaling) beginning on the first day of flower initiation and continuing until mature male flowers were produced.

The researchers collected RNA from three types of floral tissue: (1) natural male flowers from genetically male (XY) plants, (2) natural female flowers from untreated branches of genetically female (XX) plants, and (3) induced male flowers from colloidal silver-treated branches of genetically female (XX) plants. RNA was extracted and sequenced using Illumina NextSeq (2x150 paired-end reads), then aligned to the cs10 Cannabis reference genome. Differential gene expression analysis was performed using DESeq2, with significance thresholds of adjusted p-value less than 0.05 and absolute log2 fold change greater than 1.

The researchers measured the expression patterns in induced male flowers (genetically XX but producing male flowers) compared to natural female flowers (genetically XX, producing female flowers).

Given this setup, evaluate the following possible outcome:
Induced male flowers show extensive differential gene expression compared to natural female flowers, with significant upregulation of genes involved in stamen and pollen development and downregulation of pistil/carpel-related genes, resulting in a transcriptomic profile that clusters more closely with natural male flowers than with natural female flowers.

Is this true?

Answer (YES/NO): NO